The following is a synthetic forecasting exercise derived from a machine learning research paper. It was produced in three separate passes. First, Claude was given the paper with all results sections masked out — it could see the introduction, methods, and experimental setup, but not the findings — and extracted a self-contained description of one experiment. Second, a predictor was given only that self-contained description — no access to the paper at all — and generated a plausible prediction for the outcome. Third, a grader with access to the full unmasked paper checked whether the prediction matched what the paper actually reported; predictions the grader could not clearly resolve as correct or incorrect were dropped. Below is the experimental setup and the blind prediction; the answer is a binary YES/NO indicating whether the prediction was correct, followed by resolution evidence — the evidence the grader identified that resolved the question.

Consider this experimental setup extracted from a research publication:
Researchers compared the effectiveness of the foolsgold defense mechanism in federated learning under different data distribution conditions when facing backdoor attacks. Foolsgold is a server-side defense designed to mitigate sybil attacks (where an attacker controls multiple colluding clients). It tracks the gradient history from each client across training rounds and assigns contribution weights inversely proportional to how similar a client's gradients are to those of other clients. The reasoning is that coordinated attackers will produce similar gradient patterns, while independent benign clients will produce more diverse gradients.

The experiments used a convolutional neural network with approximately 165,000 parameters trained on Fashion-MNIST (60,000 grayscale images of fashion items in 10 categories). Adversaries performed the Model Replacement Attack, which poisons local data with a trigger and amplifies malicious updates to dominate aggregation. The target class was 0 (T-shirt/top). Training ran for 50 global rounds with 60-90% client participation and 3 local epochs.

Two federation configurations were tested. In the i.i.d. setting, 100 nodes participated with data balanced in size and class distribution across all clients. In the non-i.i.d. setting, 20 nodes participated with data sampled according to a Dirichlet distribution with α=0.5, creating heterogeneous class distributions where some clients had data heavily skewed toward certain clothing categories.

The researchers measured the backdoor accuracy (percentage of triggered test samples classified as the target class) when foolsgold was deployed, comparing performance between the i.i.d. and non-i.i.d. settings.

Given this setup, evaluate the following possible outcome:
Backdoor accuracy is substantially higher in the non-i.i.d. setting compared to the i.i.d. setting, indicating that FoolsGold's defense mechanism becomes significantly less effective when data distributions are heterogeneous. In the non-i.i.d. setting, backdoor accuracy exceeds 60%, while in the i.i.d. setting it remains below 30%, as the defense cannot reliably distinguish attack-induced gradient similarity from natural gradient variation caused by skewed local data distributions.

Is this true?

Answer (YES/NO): NO